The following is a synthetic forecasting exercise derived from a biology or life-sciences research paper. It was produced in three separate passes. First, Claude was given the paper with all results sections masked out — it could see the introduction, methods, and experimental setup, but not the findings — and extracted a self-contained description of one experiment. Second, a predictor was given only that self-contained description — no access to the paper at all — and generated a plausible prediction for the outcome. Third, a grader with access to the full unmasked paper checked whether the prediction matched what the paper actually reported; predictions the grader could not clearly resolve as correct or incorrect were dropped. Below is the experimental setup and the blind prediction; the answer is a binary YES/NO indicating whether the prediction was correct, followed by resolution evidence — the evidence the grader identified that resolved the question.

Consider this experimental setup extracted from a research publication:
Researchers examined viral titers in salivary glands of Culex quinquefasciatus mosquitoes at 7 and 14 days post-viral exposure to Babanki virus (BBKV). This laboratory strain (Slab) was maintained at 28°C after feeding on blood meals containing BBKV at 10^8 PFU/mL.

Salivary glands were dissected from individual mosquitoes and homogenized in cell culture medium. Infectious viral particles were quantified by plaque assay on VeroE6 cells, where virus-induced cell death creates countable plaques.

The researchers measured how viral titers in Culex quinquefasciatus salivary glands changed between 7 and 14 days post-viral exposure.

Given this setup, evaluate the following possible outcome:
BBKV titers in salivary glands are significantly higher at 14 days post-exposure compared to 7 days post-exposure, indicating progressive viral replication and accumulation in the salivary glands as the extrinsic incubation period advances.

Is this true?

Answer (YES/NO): NO